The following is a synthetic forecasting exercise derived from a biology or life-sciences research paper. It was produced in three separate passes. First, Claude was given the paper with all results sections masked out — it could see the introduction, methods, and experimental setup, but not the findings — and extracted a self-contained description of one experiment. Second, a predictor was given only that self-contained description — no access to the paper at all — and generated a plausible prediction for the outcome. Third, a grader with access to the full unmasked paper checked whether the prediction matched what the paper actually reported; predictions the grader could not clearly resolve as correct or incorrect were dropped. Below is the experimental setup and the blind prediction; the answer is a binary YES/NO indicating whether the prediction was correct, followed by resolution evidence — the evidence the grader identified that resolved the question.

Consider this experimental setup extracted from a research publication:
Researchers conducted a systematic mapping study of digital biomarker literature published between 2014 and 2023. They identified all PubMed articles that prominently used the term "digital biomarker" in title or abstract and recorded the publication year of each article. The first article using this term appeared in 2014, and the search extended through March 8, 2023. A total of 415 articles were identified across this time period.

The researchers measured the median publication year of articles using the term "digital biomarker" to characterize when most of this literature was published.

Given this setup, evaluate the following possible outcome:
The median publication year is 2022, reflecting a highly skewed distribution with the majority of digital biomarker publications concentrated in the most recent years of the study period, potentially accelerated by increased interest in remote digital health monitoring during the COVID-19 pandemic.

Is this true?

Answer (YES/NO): NO